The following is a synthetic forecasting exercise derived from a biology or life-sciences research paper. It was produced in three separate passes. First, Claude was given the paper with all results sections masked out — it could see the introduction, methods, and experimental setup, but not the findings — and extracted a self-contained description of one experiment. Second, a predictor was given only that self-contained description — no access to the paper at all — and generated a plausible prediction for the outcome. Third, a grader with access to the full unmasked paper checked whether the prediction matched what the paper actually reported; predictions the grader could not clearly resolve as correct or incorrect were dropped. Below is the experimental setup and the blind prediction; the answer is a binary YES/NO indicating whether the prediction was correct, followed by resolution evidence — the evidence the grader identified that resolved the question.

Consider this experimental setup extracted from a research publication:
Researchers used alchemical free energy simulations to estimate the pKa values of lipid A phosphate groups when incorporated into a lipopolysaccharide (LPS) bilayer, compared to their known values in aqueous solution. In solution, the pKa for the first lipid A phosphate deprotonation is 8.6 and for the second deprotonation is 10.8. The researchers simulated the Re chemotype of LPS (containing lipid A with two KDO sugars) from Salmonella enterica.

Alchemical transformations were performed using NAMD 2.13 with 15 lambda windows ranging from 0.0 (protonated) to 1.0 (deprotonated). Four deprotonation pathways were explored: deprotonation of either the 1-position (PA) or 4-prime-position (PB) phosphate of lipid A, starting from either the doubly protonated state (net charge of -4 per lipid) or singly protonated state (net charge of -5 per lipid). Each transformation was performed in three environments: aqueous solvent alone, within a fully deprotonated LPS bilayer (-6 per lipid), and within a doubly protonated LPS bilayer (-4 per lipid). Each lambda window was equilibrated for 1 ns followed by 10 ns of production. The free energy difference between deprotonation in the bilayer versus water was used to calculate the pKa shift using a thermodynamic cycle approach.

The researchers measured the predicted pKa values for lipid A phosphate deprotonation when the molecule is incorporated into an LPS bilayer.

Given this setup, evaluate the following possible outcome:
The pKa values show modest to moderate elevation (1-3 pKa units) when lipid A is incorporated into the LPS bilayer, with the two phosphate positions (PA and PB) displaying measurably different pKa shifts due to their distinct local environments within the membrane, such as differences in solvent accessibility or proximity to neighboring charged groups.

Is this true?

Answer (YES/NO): NO